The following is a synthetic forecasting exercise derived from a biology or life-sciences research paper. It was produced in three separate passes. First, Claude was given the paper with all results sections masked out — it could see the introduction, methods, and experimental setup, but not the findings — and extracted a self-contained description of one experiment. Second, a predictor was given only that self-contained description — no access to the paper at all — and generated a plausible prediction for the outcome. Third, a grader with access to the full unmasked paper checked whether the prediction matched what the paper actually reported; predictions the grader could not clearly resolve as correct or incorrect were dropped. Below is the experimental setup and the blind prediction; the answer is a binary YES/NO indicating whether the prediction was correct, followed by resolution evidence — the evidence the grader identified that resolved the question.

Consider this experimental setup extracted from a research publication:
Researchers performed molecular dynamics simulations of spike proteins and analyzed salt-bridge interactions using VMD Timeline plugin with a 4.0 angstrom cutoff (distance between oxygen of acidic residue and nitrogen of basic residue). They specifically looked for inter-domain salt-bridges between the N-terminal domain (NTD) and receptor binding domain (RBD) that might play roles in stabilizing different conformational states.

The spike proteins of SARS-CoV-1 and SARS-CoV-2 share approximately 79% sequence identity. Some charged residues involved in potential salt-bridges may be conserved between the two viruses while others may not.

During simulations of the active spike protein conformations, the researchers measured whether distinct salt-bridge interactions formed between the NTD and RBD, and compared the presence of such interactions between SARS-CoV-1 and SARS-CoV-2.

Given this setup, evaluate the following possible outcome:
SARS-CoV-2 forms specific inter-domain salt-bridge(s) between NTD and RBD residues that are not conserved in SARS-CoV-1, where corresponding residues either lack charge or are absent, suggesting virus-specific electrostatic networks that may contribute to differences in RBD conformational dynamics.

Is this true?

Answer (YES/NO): NO